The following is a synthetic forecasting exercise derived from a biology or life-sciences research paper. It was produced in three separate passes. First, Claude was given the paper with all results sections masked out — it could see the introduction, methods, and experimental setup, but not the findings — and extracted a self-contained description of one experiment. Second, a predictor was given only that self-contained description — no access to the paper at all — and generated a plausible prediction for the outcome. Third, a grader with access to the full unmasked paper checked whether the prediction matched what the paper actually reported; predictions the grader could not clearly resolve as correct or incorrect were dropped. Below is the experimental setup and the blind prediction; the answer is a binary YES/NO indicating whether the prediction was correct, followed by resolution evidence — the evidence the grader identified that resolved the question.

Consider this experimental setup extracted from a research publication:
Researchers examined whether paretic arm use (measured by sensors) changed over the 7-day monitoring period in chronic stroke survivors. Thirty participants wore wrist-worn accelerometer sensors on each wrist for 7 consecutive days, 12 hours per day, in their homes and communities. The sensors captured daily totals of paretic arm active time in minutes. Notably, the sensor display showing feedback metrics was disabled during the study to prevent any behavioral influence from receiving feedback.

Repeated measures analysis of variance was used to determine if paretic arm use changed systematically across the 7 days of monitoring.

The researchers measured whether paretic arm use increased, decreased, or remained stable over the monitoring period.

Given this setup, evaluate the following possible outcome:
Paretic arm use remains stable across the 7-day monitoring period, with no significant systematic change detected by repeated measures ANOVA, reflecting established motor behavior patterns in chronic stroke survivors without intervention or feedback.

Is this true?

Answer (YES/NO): YES